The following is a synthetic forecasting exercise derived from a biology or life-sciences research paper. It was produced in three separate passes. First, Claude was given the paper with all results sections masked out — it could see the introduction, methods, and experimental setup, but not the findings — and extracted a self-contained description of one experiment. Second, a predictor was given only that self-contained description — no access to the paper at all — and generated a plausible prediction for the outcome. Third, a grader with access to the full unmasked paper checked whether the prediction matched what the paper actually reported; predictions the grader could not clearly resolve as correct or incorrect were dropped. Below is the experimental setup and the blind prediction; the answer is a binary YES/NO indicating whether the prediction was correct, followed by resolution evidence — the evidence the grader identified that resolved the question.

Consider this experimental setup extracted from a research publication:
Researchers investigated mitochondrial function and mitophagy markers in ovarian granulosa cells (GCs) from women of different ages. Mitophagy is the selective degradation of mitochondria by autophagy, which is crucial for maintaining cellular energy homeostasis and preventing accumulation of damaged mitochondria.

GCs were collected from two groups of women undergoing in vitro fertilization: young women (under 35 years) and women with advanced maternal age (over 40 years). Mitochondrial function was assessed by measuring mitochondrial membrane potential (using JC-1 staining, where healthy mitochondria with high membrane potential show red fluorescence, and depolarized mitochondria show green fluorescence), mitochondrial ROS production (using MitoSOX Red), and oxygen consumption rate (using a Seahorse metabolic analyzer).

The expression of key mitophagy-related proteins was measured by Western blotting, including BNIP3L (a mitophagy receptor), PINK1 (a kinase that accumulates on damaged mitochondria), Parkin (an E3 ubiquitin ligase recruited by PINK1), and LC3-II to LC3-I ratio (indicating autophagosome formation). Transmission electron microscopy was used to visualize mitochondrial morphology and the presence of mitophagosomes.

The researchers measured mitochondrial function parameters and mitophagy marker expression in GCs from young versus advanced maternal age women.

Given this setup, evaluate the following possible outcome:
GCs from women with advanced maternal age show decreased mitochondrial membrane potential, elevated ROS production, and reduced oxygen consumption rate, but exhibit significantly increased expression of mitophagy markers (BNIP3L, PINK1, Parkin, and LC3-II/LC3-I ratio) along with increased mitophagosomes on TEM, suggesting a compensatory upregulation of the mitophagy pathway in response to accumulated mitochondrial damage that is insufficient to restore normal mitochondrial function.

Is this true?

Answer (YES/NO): NO